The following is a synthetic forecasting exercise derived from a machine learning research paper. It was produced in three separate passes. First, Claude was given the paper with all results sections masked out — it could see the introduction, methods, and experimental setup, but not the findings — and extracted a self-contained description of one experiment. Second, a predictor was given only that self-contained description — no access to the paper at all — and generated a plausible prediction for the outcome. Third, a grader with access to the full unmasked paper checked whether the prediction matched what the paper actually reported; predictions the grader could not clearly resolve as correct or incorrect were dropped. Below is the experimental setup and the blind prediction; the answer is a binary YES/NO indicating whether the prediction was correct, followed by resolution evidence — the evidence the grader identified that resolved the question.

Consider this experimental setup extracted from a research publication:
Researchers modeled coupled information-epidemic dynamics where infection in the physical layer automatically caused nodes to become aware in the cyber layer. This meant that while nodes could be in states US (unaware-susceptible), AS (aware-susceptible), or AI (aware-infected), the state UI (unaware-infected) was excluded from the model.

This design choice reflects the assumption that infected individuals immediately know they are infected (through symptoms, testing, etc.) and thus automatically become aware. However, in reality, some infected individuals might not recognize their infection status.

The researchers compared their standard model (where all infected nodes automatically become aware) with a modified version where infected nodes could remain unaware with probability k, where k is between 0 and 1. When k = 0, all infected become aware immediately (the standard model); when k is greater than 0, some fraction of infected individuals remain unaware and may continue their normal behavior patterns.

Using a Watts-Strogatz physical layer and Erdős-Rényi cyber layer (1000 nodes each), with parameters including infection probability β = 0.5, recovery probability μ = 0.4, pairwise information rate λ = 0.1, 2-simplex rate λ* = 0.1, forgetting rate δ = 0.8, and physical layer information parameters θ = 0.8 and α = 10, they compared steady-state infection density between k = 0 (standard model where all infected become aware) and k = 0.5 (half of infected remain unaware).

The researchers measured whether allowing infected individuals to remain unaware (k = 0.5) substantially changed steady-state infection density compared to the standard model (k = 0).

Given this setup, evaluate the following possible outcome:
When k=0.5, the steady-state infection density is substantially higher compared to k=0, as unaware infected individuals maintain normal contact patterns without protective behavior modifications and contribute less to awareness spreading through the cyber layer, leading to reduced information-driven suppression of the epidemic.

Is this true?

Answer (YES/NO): NO